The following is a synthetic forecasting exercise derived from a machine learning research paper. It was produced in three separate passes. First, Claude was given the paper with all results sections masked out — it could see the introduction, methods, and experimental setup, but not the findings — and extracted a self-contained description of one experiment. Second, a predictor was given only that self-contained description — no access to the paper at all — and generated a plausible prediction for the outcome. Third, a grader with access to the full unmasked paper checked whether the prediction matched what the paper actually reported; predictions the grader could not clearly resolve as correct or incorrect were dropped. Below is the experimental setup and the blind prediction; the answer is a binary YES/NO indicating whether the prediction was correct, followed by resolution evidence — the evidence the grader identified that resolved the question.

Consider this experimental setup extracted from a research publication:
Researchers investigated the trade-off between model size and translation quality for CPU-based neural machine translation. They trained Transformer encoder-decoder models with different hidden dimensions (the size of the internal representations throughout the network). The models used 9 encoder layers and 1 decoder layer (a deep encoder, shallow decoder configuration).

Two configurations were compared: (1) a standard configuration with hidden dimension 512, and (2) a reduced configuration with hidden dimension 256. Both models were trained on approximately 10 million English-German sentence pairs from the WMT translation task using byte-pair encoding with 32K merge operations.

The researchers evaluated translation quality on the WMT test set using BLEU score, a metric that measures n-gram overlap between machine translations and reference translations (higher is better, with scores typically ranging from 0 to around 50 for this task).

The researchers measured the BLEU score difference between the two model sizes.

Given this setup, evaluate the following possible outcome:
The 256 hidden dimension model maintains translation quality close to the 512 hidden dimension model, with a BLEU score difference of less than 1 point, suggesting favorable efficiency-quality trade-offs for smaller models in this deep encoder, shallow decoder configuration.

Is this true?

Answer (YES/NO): NO